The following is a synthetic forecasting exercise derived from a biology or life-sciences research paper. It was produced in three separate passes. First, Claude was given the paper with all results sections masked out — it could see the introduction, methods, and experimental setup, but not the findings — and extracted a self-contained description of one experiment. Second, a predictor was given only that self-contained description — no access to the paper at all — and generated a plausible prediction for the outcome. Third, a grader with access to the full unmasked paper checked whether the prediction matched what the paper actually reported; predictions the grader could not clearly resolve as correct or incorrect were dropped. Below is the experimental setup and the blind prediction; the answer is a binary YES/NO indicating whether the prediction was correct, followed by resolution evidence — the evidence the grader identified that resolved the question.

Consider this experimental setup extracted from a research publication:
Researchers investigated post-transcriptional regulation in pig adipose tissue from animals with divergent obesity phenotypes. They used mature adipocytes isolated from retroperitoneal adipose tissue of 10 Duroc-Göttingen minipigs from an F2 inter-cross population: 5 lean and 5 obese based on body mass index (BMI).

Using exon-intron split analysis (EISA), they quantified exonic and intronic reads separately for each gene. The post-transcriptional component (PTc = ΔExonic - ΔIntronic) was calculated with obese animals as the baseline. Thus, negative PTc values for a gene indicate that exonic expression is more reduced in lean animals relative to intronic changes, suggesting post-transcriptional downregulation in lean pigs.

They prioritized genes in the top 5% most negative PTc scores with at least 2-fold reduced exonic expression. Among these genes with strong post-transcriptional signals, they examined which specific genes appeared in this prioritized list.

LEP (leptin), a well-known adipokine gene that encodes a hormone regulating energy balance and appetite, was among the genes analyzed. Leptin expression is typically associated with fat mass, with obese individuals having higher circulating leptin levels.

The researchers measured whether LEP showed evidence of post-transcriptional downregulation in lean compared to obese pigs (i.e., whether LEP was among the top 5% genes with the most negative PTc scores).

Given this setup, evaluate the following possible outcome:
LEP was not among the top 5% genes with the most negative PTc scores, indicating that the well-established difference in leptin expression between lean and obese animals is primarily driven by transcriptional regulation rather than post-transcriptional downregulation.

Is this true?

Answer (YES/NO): NO